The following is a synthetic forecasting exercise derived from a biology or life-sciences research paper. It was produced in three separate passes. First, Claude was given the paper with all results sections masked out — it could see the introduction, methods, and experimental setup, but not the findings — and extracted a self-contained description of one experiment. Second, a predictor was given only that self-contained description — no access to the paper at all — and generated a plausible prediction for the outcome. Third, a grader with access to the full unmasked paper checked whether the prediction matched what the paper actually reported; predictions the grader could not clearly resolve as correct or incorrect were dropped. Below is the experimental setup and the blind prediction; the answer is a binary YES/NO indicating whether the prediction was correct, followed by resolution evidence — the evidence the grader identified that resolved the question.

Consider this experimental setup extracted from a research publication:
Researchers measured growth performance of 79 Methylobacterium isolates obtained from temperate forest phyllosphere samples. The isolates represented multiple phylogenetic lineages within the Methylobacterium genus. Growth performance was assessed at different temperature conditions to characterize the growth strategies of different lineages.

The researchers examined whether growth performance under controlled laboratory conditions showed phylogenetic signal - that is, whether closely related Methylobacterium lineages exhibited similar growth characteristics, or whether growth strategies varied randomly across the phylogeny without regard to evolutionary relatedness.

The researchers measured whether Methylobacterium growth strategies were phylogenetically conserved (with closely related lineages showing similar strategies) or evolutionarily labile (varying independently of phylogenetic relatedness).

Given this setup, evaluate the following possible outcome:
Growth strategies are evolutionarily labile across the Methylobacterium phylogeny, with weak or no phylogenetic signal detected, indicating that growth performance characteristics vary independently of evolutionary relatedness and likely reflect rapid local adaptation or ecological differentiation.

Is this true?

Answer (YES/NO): NO